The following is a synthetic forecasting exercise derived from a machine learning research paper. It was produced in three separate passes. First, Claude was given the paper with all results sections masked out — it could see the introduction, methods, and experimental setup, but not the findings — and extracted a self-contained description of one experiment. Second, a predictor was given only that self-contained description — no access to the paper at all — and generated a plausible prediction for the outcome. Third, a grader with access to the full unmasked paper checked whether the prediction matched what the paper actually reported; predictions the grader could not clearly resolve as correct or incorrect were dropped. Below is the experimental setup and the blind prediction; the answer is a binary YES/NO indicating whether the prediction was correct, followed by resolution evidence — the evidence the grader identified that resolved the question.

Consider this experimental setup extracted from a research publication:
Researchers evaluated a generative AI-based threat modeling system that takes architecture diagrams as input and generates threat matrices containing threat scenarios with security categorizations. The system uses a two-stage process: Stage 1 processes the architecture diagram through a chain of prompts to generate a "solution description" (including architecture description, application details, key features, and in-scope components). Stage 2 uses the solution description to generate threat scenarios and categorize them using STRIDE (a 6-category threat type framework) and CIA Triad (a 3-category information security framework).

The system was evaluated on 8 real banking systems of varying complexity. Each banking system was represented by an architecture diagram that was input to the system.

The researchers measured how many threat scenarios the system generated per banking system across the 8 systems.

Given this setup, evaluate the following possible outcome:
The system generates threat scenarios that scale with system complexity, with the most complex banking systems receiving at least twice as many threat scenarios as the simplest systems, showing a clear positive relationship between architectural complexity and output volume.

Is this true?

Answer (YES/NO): NO